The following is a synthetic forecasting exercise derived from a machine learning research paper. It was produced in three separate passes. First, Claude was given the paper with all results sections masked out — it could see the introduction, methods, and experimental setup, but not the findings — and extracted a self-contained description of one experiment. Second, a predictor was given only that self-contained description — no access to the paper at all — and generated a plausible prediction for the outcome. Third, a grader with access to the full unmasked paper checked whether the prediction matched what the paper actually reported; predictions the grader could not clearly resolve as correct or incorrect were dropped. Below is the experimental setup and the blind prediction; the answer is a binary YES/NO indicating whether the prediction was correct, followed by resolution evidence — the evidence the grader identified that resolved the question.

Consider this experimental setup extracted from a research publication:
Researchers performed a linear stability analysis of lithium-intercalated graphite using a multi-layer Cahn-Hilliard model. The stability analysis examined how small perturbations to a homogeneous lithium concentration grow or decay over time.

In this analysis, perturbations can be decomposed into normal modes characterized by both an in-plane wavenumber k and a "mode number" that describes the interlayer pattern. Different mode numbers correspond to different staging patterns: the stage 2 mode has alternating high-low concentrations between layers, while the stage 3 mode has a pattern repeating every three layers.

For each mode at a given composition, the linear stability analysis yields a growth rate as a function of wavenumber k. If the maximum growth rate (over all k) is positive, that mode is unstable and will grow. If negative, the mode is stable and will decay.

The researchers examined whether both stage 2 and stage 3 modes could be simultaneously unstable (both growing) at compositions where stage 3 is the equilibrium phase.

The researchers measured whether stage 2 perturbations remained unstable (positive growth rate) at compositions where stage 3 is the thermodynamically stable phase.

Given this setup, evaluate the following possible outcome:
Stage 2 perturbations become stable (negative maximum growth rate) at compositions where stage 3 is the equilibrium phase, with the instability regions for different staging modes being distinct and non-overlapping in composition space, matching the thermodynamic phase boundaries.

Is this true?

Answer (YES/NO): NO